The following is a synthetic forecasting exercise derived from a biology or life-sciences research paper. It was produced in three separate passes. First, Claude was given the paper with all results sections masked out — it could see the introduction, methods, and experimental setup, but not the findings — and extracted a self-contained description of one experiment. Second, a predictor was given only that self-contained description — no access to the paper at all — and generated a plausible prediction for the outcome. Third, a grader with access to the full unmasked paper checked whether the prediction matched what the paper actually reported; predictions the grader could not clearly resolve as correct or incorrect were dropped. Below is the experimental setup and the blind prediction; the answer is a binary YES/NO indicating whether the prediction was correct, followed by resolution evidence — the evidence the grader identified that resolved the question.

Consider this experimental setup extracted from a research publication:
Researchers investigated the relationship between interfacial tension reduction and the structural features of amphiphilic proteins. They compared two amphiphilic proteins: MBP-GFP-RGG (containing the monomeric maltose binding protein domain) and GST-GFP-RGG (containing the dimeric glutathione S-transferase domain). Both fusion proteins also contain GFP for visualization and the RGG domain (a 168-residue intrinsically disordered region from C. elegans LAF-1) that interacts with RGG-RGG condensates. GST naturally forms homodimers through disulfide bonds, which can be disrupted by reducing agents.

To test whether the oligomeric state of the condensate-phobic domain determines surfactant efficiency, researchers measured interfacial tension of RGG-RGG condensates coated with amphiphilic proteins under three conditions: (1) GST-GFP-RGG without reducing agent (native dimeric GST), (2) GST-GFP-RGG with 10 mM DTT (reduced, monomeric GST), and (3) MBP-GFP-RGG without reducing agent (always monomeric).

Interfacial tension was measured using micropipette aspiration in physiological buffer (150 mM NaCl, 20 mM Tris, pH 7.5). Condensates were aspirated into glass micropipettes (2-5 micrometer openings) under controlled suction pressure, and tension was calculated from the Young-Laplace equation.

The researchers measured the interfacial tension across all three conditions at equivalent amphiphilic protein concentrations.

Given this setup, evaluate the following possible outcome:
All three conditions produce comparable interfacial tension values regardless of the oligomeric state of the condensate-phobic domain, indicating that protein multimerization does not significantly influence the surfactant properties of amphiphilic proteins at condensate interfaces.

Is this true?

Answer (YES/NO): NO